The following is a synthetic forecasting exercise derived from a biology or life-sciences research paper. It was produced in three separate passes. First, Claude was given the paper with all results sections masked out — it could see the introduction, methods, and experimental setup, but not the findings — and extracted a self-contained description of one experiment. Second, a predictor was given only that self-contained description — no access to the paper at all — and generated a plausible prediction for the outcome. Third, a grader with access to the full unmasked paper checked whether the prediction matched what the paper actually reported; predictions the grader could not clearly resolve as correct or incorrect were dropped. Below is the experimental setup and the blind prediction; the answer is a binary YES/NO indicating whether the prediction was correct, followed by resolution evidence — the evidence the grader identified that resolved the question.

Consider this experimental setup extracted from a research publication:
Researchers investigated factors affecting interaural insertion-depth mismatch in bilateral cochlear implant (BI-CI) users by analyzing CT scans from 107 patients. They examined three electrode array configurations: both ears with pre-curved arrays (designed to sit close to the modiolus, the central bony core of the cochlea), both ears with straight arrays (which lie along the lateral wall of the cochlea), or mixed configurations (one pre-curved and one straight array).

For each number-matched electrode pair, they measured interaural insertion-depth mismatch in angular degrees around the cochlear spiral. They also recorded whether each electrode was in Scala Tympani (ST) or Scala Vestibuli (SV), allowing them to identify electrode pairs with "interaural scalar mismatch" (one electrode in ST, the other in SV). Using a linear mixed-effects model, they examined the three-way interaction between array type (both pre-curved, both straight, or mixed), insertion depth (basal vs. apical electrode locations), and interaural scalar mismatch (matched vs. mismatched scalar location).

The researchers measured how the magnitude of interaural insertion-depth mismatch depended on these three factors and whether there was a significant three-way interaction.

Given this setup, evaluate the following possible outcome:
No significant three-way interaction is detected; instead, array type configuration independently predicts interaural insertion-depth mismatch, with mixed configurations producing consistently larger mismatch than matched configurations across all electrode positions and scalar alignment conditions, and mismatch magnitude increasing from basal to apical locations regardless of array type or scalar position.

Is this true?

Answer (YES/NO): NO